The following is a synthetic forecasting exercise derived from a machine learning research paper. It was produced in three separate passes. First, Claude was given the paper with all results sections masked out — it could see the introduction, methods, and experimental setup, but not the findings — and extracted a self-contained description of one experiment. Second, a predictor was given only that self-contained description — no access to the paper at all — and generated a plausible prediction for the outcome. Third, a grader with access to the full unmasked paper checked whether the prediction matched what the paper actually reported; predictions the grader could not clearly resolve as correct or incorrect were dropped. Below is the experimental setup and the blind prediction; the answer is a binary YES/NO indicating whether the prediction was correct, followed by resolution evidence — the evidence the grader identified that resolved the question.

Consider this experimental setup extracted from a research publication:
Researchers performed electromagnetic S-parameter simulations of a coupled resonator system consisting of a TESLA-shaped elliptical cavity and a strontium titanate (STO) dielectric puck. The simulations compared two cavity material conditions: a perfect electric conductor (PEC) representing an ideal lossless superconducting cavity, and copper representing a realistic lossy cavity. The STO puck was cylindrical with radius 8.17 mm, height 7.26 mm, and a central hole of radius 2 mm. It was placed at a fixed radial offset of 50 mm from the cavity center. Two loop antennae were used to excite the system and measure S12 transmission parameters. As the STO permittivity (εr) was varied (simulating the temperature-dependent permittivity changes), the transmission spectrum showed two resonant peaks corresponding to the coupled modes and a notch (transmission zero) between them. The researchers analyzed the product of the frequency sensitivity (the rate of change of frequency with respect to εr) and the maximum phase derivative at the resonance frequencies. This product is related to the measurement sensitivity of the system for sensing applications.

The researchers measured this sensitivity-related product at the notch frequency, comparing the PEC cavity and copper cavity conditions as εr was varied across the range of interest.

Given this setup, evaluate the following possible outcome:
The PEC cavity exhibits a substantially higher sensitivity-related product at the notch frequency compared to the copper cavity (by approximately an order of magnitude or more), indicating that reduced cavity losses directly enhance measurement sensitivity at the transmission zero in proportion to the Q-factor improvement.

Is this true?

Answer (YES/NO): NO